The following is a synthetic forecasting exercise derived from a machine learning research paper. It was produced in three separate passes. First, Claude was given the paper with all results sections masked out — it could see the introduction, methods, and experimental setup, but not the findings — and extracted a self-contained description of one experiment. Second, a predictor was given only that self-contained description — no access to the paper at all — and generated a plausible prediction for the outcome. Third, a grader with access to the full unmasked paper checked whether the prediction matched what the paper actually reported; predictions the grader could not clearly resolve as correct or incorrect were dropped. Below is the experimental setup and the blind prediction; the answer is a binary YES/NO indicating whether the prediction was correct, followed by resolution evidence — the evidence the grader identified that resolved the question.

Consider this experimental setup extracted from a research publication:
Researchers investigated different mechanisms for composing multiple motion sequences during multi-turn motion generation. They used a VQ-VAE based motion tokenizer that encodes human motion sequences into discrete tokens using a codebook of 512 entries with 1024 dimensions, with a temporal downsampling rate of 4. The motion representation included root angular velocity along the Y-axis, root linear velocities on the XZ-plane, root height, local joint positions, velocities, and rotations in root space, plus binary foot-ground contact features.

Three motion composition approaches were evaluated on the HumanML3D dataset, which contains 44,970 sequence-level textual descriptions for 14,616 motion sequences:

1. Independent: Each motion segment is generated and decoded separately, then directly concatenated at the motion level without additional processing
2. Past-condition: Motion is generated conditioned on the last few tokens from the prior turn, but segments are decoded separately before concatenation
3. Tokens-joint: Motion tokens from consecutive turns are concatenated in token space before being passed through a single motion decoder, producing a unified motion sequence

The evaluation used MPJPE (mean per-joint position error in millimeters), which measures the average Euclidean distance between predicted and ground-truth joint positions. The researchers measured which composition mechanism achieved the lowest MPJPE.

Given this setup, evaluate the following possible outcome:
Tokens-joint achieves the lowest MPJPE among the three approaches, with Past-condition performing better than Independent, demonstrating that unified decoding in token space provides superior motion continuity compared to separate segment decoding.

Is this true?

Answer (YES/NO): YES